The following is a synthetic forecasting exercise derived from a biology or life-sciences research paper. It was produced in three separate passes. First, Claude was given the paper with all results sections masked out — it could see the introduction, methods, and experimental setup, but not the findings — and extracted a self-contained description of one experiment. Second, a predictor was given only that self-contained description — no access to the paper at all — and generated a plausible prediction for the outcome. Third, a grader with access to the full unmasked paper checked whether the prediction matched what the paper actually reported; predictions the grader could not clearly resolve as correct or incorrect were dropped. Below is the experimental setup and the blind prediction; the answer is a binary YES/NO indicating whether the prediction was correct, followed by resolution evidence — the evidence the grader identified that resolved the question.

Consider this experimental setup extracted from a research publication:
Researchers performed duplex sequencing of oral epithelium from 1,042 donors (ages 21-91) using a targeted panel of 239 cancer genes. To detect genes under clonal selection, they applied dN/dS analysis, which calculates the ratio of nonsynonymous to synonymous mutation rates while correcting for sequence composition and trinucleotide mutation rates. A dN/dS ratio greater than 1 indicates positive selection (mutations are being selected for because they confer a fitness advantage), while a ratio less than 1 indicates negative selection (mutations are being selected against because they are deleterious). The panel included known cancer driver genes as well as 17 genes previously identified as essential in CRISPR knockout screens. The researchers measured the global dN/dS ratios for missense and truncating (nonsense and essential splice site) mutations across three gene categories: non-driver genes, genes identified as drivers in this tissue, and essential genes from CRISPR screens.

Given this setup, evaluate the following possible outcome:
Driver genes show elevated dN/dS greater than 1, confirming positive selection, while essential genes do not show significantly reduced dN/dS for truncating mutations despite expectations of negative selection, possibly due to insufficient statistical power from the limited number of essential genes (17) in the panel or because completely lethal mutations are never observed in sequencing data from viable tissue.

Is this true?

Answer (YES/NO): NO